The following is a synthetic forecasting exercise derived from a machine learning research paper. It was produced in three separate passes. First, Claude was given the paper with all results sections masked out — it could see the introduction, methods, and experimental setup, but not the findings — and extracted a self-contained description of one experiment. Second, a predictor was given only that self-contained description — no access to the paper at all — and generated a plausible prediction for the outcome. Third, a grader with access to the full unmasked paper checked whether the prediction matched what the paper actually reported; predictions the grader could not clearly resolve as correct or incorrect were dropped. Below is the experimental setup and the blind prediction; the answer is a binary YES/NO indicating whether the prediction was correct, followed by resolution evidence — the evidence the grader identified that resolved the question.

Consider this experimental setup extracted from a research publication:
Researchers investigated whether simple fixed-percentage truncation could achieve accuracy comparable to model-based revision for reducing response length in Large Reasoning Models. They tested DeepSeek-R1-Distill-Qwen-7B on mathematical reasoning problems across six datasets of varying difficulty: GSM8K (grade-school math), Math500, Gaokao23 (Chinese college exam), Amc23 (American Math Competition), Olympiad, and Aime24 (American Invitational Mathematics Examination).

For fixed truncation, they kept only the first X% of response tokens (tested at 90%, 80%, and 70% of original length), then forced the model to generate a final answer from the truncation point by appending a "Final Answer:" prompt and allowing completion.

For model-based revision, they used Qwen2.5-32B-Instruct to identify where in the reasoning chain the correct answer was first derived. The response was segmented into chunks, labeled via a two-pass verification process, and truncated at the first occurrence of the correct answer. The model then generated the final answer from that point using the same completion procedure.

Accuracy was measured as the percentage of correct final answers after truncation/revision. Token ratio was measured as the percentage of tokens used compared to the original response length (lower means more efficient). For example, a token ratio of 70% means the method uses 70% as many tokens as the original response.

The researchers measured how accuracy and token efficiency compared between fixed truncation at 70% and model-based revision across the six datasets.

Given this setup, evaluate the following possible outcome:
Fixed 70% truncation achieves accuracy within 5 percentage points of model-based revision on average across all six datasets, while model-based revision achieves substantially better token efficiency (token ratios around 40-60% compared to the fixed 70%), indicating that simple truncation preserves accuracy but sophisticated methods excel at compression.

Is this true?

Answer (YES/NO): NO